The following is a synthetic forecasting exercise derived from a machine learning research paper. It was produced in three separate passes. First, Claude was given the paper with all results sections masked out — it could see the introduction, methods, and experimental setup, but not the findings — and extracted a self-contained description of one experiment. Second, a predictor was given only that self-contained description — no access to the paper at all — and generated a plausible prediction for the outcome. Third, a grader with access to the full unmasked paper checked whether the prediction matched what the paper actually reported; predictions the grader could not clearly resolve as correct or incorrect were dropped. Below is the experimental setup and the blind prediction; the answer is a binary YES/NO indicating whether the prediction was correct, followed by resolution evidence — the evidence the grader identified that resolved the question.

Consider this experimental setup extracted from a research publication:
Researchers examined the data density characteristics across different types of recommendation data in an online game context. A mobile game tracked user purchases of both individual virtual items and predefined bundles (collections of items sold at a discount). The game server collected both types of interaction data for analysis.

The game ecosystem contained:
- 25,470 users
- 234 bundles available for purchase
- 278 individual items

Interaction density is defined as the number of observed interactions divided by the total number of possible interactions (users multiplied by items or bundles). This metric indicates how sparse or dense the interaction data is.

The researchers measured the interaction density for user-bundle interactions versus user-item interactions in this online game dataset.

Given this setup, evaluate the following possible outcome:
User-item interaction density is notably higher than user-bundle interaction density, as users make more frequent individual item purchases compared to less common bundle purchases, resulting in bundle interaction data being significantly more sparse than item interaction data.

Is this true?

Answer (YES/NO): YES